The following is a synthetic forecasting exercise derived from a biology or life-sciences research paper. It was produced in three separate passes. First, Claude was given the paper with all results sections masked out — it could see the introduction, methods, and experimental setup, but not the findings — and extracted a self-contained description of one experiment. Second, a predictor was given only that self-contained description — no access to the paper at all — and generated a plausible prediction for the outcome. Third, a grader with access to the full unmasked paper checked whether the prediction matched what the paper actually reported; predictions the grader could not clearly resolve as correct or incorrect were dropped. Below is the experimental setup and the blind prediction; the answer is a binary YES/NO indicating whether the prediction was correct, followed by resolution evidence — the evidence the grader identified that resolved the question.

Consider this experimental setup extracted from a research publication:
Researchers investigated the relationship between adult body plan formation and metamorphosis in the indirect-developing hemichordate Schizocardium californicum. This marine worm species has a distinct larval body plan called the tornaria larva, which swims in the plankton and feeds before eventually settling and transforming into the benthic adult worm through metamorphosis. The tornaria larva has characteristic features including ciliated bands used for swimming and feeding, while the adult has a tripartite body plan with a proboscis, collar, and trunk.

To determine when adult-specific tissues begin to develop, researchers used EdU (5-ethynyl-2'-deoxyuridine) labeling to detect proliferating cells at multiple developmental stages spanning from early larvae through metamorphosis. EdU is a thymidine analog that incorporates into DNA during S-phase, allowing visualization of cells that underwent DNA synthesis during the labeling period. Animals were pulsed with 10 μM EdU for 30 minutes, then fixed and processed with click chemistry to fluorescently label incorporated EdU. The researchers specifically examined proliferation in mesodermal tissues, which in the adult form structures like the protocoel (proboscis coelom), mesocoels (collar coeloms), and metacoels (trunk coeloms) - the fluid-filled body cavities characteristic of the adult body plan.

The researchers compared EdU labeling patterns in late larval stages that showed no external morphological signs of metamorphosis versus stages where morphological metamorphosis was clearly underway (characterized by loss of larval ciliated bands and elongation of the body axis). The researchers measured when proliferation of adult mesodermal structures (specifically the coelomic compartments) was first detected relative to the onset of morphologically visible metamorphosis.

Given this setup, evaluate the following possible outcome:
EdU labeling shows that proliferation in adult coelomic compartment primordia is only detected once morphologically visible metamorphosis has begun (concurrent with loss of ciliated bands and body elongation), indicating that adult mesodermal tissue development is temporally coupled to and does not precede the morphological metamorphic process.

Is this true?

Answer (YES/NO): NO